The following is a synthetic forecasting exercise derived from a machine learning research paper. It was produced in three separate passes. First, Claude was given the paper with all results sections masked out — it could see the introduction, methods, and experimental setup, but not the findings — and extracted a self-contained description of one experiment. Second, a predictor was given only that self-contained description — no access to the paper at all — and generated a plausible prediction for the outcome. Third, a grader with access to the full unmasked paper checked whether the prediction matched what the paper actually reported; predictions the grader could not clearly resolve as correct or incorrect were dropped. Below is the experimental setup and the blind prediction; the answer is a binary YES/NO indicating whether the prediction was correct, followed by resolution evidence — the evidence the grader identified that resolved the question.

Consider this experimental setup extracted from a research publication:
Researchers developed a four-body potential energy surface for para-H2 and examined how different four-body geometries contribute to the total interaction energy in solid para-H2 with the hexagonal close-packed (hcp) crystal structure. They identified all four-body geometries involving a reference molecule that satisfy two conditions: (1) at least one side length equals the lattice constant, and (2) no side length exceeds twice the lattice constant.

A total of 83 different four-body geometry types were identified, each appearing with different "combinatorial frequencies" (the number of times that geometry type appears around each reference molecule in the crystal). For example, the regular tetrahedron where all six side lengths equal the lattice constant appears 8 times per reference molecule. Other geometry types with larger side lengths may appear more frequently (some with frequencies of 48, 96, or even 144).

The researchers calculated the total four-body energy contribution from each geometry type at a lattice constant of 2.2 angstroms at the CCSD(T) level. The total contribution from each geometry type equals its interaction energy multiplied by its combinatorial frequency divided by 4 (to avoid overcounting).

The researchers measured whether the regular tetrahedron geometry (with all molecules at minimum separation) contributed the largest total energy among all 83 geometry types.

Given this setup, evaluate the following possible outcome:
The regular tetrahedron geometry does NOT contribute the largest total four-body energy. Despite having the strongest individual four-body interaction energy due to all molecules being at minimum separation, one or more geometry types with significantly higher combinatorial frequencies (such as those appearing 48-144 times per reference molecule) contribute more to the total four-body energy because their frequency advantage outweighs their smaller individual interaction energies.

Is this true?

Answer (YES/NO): YES